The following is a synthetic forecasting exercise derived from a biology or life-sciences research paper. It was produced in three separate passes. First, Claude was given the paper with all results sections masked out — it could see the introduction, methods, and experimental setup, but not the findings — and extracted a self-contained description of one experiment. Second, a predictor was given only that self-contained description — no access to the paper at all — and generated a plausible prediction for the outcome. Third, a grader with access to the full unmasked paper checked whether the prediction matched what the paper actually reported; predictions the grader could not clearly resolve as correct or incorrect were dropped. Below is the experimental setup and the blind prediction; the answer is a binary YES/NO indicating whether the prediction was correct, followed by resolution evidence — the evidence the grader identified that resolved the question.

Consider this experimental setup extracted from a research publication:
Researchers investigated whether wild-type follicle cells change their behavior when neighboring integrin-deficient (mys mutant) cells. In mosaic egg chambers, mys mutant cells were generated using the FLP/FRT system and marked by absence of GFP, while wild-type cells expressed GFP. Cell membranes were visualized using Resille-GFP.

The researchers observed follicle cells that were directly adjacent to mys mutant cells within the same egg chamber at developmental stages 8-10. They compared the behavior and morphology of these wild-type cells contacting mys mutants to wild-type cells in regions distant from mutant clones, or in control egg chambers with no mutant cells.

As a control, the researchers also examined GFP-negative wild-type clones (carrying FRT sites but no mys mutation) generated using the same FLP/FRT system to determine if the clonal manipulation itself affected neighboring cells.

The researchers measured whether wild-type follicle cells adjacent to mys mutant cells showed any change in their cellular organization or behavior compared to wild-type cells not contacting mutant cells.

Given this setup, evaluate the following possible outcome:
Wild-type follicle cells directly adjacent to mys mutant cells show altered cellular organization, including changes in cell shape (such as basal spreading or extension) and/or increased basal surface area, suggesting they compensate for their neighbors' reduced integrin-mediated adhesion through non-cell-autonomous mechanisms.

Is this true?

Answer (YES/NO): YES